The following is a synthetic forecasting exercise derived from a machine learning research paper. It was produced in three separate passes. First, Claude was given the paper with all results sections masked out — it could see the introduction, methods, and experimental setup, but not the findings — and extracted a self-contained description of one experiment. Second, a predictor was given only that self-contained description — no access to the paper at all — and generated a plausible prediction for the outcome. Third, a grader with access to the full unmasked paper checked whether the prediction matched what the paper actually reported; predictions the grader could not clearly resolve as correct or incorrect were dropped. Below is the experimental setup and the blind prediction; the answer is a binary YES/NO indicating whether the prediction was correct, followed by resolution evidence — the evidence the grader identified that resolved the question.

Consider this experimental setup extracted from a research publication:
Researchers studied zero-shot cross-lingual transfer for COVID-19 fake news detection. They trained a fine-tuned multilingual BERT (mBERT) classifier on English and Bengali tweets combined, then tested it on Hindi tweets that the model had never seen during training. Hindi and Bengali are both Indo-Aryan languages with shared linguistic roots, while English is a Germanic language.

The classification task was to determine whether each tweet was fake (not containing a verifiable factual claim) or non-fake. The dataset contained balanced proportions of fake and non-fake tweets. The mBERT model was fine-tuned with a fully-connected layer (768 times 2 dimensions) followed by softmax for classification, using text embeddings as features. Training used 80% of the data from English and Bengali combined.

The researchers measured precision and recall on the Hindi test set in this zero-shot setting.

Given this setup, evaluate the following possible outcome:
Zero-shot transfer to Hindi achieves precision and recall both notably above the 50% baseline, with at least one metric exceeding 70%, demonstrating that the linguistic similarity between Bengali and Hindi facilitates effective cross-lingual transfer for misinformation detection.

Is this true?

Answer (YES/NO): YES